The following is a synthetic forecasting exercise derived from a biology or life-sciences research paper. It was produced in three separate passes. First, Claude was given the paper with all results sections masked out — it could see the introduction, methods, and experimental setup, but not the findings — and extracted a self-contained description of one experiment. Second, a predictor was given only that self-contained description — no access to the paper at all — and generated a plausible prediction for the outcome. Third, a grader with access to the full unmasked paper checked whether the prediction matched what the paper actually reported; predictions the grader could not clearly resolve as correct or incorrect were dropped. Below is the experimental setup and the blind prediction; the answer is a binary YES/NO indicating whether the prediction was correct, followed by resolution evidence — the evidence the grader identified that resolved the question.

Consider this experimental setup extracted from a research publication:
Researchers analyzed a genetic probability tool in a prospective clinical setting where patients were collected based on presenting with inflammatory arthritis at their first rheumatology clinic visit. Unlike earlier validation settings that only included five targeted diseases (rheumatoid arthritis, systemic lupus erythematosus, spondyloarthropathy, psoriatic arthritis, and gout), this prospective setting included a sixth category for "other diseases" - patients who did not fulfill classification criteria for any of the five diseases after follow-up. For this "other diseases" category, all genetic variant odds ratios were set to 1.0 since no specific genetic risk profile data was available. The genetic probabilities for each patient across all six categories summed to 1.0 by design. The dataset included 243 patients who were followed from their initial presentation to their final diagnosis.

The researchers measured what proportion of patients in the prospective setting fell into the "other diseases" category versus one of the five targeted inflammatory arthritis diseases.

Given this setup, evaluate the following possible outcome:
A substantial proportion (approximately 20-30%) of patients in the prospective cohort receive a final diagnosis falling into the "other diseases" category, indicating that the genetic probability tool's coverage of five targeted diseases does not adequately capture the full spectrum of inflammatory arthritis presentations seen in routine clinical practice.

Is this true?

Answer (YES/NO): YES